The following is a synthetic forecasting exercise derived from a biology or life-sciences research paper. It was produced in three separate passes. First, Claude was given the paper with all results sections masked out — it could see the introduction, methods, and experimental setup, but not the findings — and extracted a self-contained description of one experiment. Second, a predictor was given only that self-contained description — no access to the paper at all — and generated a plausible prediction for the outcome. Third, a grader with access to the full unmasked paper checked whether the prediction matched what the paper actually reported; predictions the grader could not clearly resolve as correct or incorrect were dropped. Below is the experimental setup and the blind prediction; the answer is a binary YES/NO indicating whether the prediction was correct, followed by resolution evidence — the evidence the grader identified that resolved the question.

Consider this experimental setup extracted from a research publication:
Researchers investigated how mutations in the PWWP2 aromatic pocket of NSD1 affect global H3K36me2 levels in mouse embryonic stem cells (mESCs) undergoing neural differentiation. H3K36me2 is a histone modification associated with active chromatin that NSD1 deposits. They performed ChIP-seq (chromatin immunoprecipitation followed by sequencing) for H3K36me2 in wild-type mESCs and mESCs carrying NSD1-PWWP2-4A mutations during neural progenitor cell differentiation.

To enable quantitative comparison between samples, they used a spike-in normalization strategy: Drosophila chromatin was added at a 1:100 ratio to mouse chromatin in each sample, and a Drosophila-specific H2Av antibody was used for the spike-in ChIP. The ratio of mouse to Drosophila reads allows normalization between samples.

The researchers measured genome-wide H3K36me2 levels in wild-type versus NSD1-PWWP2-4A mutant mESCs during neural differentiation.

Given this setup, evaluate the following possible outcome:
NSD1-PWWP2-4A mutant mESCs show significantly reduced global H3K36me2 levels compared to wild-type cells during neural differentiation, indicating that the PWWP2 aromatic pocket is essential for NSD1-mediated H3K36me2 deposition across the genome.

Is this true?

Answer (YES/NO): YES